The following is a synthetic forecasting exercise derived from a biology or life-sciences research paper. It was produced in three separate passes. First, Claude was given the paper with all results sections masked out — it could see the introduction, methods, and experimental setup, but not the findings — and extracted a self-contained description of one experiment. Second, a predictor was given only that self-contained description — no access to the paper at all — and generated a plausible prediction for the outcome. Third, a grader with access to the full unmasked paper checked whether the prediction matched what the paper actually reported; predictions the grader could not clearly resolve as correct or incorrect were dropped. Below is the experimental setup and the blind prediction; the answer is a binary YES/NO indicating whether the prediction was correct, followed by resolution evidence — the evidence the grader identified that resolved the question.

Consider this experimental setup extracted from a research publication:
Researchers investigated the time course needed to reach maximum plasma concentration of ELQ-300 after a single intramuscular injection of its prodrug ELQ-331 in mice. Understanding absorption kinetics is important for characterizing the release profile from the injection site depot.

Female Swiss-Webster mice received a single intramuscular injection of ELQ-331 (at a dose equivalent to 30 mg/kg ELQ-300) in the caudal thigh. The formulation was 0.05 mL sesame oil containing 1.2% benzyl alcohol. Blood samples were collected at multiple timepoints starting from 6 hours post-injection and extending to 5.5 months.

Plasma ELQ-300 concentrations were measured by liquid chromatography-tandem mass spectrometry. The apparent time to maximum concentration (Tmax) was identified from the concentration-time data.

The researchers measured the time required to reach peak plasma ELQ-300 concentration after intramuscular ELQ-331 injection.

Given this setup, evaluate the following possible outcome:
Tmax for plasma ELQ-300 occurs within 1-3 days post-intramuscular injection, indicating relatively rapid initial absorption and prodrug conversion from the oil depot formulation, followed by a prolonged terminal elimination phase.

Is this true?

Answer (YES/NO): NO